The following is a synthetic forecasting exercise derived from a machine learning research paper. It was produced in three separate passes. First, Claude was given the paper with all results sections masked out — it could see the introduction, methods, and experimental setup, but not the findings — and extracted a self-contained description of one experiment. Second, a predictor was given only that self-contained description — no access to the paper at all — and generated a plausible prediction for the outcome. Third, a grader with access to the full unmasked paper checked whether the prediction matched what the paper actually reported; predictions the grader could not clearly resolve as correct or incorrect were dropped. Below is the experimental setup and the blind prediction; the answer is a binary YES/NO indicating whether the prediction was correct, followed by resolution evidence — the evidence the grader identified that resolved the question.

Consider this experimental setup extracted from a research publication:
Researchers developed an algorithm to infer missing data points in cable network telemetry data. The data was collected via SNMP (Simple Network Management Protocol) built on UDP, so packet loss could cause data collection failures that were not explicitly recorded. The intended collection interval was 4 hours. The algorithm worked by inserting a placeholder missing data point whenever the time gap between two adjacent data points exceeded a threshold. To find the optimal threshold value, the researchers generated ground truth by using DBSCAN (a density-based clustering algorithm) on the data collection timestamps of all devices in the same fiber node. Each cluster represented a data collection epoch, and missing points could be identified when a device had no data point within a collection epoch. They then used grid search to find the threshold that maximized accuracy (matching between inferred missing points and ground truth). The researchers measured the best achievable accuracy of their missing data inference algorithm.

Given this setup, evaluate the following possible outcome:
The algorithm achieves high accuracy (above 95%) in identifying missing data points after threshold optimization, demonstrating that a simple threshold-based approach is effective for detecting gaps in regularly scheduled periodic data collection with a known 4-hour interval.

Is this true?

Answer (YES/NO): YES